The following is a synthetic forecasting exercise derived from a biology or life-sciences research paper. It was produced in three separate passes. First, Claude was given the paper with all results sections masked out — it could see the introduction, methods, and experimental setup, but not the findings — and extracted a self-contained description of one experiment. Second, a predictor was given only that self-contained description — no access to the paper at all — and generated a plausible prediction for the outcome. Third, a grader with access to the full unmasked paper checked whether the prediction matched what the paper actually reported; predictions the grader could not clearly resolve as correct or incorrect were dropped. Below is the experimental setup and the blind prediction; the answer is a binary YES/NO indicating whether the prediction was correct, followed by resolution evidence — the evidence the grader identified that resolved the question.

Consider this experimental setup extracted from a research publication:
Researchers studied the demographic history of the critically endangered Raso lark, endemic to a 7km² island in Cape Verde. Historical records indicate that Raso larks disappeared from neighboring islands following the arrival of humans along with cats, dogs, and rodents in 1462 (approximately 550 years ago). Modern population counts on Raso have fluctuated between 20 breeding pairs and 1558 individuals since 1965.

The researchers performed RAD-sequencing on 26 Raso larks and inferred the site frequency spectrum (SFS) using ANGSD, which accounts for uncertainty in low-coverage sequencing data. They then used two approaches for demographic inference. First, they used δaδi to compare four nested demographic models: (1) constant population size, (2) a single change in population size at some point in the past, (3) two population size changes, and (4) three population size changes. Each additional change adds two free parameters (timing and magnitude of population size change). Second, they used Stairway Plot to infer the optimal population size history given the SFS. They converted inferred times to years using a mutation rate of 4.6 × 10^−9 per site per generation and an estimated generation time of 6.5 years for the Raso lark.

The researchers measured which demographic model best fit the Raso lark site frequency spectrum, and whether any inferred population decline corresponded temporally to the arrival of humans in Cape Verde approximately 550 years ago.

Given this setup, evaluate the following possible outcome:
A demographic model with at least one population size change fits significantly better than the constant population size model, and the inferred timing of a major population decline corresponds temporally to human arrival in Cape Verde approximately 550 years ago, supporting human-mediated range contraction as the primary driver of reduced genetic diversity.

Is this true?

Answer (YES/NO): NO